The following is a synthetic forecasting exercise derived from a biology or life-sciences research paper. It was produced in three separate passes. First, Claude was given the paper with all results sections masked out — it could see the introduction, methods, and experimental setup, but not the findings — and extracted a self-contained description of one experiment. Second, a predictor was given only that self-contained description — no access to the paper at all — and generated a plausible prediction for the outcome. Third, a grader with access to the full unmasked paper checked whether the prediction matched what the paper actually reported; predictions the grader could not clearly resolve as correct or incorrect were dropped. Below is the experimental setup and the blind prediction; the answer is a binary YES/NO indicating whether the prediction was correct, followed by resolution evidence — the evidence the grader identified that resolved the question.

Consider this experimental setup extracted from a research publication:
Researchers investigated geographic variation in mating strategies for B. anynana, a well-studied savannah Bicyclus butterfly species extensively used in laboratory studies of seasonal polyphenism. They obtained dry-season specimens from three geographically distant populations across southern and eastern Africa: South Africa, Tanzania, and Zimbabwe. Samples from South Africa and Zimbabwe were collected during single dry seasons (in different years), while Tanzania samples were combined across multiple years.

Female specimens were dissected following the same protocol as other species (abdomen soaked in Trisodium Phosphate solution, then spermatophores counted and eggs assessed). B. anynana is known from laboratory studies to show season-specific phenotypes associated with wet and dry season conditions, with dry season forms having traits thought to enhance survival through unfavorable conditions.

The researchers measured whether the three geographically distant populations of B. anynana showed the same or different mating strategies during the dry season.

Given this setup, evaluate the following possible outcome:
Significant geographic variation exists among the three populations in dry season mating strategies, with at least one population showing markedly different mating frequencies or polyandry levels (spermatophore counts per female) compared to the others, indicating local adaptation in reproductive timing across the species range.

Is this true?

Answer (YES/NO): NO